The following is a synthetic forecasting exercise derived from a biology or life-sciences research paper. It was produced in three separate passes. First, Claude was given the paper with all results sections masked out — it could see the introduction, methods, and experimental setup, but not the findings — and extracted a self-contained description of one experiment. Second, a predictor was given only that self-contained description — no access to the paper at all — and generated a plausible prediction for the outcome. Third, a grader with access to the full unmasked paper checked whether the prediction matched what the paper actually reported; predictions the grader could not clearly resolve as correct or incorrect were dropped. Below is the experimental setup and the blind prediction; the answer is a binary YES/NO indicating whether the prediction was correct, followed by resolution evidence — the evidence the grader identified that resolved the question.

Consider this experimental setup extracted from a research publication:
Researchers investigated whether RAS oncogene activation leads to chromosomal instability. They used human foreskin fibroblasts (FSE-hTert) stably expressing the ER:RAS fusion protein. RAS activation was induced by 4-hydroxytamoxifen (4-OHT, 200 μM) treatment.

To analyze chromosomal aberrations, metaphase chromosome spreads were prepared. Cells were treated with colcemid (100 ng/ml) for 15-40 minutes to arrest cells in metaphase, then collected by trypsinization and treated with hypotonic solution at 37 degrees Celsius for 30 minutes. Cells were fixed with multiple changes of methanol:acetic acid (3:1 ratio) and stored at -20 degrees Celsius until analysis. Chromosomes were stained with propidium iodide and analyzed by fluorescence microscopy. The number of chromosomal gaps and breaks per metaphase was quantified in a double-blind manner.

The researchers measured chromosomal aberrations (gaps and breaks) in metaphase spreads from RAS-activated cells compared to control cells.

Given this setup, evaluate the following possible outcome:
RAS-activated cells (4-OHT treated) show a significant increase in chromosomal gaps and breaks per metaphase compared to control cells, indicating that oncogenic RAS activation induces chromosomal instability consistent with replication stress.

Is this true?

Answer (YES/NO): YES